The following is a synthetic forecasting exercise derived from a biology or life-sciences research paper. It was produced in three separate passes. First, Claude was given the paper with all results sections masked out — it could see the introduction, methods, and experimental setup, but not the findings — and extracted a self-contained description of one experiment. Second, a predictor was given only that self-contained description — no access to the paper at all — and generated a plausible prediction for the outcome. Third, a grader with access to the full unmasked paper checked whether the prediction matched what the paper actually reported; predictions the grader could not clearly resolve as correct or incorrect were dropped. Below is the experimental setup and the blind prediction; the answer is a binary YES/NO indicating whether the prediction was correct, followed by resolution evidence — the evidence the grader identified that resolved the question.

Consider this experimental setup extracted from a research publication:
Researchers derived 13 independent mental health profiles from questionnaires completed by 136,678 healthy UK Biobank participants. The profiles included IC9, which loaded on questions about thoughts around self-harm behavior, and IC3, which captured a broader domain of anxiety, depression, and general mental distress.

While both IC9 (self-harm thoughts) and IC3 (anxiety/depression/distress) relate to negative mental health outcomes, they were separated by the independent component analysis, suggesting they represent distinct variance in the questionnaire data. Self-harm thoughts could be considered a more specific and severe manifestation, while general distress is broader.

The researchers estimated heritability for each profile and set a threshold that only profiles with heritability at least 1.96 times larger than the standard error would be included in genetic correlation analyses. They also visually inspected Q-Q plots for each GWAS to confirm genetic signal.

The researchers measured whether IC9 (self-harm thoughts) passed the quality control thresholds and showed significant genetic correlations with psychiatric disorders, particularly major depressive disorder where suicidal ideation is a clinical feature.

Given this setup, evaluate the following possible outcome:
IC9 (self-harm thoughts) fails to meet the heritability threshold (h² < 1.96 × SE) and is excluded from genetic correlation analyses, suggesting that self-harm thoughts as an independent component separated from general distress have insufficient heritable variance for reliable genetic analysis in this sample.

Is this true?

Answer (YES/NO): NO